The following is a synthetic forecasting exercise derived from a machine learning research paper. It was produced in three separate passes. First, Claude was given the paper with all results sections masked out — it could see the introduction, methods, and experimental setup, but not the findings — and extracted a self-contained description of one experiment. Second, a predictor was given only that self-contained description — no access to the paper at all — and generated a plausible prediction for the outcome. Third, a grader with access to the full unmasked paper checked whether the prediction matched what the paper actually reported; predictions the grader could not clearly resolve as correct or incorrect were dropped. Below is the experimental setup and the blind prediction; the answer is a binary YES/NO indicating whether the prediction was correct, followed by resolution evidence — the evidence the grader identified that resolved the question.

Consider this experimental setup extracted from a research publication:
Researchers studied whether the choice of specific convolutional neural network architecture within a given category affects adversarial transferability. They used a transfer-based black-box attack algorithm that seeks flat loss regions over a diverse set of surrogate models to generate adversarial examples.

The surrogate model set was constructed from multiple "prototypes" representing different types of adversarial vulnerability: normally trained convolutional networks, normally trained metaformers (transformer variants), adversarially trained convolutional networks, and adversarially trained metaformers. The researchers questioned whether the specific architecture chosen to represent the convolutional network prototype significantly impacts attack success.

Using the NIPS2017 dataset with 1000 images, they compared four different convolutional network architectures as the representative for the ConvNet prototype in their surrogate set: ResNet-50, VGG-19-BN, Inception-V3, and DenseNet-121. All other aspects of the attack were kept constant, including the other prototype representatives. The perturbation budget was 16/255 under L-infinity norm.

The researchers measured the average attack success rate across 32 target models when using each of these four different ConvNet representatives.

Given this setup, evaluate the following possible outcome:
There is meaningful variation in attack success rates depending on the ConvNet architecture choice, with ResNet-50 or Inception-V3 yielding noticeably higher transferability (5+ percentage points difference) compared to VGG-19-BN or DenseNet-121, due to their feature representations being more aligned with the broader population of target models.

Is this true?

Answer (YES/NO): NO